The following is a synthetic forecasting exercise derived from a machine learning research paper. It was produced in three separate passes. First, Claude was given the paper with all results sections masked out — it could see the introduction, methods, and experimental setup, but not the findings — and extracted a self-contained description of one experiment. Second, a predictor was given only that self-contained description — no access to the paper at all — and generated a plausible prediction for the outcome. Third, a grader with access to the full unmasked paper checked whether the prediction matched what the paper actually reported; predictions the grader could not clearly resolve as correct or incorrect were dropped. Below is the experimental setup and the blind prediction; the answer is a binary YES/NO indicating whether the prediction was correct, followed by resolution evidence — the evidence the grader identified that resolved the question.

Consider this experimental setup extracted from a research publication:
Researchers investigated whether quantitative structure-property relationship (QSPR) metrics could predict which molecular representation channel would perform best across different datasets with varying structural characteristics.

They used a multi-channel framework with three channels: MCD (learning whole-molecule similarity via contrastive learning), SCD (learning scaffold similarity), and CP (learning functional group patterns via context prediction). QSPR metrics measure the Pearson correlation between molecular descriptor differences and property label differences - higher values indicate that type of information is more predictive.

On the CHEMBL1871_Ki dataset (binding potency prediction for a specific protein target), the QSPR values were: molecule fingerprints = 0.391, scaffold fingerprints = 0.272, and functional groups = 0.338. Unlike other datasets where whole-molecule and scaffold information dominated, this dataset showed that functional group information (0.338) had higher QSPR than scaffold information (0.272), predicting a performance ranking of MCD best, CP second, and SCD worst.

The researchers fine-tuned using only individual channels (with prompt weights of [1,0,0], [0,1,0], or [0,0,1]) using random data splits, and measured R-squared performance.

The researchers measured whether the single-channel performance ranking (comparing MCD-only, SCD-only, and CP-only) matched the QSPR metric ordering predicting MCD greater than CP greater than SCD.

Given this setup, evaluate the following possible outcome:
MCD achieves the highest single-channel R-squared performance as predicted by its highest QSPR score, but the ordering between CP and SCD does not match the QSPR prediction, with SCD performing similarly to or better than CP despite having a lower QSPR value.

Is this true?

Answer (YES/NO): NO